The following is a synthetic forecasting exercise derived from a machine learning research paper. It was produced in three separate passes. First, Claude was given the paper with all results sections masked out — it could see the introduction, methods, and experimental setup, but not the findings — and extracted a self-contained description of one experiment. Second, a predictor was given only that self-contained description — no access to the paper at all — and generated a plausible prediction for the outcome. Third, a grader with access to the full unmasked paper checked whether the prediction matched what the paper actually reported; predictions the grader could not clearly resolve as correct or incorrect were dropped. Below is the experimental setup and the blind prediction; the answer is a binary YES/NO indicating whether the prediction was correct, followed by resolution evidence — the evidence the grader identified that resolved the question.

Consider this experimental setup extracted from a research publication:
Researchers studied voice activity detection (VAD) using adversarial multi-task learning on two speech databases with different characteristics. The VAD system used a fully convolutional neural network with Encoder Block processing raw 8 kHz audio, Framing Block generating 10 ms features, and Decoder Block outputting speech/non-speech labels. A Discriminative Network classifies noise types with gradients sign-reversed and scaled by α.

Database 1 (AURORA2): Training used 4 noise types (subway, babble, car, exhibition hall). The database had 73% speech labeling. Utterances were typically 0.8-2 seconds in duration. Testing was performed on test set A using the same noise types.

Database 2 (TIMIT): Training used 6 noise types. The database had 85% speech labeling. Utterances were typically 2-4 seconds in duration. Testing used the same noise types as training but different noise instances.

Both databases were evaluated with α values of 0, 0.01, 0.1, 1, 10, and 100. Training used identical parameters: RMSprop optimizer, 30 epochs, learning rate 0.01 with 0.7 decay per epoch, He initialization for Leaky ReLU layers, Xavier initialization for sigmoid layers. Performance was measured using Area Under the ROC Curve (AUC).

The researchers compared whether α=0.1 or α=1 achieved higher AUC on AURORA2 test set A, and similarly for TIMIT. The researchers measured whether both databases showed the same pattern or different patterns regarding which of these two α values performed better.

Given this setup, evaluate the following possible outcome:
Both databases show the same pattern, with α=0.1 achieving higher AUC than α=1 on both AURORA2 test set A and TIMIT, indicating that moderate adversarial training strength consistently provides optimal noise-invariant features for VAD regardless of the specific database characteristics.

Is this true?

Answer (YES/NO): YES